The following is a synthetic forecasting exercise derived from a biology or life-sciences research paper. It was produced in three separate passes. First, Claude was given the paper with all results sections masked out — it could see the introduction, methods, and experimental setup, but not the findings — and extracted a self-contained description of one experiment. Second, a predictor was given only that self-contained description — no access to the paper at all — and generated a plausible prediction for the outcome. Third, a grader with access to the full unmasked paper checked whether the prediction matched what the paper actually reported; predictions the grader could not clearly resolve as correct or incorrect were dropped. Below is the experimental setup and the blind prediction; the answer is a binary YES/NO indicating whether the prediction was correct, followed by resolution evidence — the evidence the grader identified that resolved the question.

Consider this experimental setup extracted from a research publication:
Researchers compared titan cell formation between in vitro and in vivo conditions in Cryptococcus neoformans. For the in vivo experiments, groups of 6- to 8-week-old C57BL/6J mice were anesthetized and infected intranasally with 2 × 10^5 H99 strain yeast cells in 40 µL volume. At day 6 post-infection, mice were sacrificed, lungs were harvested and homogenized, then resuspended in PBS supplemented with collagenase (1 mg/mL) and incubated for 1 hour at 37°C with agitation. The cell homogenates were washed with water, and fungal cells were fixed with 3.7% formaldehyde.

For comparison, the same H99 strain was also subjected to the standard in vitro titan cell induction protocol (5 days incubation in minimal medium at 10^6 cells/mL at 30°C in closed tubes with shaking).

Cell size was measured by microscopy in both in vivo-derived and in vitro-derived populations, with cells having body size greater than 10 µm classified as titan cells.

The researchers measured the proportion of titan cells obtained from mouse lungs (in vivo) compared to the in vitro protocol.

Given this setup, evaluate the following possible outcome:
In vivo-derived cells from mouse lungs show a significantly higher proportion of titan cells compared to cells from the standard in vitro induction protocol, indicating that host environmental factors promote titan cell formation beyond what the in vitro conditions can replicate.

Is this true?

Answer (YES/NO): YES